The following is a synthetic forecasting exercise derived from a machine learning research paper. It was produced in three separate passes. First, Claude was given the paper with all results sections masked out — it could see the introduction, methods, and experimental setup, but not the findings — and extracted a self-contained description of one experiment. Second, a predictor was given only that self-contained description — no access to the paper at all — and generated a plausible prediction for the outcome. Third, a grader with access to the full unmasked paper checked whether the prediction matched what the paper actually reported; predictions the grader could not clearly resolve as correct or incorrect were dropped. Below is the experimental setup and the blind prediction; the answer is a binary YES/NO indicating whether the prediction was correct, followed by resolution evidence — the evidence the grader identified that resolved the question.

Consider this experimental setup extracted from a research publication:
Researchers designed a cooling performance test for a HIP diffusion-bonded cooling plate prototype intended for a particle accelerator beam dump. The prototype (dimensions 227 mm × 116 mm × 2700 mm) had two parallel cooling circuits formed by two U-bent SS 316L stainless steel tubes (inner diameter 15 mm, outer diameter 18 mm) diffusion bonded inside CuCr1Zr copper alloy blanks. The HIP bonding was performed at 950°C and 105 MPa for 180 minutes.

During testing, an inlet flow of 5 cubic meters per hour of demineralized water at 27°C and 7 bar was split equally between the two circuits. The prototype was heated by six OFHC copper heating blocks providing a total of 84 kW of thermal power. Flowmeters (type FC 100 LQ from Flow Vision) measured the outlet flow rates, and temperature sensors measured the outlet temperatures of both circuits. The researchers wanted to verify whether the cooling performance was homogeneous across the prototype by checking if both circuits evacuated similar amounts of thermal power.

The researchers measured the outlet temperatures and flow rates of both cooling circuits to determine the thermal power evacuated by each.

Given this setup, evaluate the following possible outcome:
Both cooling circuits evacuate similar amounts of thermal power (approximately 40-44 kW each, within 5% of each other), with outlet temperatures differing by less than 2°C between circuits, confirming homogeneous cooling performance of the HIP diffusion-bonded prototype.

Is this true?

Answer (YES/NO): NO